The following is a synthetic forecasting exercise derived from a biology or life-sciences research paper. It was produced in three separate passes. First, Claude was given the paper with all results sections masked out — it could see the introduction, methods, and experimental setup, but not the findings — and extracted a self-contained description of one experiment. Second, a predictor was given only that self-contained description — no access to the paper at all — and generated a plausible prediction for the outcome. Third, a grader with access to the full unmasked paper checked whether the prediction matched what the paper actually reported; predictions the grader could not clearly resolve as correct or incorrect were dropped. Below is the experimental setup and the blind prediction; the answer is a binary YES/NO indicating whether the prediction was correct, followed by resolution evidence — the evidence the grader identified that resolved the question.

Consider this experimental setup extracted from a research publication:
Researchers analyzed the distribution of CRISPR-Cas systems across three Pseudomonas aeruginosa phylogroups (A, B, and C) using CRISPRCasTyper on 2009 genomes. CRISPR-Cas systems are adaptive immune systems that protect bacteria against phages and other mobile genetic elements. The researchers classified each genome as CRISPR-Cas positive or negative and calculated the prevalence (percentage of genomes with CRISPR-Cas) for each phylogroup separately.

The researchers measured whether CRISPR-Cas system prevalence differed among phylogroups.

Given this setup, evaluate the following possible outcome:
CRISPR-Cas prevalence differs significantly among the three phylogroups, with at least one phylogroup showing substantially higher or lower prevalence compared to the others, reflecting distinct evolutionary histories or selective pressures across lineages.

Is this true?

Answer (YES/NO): YES